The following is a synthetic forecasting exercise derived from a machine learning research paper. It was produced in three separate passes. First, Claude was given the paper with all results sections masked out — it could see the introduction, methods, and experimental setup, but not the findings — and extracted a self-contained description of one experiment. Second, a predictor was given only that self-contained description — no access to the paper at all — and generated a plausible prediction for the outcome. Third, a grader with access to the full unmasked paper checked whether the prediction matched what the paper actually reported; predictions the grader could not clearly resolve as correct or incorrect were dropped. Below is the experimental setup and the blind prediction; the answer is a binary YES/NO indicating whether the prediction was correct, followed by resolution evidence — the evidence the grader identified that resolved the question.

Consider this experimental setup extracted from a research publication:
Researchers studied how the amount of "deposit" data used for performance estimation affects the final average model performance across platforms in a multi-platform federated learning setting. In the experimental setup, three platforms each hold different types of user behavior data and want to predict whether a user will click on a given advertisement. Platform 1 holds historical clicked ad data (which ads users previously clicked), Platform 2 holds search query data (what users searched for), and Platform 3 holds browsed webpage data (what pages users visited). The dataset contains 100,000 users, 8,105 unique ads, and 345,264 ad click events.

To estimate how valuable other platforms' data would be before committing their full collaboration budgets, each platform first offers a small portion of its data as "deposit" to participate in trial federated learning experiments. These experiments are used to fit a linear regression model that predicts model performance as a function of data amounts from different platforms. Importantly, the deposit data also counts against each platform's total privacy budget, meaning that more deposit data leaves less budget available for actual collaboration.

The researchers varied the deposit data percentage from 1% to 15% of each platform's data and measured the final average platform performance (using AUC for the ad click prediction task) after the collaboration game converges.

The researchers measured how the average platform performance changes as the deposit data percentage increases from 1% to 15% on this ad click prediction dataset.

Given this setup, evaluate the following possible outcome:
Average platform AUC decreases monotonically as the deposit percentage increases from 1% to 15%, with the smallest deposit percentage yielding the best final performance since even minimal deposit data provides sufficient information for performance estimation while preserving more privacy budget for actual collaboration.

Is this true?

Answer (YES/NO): NO